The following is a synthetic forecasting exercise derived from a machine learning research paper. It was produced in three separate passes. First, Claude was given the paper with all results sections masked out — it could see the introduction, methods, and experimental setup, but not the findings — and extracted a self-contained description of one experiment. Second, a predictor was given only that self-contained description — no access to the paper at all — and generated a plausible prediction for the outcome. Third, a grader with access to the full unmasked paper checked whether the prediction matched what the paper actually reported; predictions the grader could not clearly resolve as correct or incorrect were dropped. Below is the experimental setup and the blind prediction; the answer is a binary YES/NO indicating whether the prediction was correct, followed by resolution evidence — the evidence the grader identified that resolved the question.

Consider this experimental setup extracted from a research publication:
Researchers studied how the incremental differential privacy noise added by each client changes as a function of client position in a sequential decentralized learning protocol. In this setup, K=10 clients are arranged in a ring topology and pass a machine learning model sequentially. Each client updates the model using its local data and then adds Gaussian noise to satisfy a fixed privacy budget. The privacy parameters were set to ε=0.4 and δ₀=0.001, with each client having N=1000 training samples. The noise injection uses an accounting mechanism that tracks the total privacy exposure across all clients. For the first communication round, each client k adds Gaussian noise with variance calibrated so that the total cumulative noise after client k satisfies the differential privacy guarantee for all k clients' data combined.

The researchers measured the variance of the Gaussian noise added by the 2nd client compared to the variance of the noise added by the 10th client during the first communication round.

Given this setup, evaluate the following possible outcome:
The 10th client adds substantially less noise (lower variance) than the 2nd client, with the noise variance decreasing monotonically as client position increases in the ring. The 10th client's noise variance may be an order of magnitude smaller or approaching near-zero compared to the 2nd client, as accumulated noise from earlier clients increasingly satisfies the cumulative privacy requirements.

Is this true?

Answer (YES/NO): YES